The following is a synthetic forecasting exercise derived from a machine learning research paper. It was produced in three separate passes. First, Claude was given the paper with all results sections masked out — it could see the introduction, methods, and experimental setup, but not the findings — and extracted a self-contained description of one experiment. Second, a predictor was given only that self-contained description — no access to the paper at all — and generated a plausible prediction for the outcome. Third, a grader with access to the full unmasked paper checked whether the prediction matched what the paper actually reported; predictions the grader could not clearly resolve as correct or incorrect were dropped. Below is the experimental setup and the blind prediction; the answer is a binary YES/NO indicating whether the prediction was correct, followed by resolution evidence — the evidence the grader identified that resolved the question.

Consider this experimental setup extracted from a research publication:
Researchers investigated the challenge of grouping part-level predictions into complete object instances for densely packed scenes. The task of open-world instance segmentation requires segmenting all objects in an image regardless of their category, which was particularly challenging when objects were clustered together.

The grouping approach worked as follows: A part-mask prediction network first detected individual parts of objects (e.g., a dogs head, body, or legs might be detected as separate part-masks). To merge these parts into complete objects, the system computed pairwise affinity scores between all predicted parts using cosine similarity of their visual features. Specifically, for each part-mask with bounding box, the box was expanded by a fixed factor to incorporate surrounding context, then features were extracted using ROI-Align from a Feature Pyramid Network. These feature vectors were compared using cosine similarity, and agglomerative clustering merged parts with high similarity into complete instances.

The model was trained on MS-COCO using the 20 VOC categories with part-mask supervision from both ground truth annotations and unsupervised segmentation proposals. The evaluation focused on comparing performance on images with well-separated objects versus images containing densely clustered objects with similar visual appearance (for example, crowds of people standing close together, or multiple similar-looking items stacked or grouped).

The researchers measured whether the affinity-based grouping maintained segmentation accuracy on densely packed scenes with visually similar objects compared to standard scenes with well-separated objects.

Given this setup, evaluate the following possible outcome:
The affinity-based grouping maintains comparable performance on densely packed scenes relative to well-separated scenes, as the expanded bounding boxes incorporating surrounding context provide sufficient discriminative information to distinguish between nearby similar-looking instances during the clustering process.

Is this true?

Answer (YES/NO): NO